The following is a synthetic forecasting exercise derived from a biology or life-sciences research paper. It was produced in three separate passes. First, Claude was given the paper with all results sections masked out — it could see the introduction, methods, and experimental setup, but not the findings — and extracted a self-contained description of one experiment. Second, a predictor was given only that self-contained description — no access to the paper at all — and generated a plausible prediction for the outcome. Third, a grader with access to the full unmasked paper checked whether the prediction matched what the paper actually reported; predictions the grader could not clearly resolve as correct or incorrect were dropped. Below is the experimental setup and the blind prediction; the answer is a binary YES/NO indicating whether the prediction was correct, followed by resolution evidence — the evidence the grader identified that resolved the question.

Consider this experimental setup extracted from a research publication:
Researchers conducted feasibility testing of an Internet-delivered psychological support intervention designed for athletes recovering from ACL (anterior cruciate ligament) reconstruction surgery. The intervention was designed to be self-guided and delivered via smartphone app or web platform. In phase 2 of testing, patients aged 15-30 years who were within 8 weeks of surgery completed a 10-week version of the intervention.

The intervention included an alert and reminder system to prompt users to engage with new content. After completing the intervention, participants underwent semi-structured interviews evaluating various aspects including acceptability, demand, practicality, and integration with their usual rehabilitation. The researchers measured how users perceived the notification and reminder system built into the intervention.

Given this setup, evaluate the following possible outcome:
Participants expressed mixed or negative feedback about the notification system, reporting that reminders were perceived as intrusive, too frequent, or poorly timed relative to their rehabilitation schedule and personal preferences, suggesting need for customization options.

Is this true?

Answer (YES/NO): NO